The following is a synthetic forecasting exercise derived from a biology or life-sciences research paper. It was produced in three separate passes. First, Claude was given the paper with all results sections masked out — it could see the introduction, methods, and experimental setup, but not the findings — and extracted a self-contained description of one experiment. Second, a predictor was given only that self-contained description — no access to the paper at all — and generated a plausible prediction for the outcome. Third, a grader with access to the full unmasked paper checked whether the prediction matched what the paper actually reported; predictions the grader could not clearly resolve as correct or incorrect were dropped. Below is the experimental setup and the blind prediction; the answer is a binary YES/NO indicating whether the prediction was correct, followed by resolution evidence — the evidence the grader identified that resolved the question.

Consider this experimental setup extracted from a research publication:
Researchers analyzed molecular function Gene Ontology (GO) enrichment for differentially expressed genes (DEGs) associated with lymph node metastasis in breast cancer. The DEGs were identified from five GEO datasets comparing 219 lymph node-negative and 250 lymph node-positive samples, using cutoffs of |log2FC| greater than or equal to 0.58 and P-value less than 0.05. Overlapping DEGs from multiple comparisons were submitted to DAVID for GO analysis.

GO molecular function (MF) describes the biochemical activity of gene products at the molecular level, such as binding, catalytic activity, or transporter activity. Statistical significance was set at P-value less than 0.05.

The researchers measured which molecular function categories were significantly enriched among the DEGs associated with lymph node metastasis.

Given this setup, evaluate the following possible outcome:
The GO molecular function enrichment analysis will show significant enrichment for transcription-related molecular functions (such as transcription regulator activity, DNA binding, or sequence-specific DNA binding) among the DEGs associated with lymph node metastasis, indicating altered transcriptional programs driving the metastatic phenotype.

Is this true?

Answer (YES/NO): NO